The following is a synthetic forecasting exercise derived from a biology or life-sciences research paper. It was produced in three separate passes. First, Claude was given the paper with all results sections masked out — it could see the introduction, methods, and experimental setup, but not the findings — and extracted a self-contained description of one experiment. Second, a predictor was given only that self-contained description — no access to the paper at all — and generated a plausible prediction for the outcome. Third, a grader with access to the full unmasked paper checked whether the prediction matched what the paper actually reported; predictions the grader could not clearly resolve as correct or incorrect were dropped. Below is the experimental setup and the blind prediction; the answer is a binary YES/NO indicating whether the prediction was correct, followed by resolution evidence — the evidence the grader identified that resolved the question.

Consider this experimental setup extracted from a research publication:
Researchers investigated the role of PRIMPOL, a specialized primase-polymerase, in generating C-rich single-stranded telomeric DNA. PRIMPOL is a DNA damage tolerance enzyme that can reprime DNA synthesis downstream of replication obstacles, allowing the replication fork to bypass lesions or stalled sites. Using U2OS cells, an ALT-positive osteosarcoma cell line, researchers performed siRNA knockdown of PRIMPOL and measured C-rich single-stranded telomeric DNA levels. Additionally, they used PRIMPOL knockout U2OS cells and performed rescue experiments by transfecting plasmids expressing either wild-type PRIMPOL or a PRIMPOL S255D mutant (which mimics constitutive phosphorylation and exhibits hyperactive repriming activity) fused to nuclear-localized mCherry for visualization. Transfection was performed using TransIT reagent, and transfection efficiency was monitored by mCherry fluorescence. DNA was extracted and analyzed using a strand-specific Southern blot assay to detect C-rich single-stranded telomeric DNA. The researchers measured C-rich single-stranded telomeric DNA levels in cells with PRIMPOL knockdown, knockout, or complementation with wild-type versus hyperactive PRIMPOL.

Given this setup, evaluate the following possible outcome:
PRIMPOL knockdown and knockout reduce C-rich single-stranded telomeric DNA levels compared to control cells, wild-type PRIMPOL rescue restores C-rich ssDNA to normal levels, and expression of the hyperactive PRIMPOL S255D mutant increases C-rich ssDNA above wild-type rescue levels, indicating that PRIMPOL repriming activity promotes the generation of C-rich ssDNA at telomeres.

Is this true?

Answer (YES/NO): NO